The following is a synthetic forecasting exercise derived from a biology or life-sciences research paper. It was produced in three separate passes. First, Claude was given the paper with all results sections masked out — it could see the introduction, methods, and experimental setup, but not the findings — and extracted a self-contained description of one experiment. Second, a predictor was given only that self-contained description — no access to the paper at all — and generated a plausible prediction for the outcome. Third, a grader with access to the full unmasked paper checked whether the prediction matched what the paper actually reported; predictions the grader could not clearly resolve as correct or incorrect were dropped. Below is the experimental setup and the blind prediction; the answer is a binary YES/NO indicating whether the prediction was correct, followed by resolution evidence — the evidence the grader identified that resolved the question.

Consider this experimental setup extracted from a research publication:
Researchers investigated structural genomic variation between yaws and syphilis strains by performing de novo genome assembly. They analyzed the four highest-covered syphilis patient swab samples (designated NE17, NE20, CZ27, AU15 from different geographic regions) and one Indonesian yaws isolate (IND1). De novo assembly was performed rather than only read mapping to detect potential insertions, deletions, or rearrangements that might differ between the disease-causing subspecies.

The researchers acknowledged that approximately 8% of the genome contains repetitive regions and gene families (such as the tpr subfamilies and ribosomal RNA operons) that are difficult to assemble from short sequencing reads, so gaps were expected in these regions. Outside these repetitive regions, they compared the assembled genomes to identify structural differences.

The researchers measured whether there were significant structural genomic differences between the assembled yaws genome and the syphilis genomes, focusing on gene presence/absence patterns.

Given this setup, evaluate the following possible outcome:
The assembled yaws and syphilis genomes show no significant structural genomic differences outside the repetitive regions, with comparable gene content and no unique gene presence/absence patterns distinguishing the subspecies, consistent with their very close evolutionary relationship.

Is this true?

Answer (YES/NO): NO